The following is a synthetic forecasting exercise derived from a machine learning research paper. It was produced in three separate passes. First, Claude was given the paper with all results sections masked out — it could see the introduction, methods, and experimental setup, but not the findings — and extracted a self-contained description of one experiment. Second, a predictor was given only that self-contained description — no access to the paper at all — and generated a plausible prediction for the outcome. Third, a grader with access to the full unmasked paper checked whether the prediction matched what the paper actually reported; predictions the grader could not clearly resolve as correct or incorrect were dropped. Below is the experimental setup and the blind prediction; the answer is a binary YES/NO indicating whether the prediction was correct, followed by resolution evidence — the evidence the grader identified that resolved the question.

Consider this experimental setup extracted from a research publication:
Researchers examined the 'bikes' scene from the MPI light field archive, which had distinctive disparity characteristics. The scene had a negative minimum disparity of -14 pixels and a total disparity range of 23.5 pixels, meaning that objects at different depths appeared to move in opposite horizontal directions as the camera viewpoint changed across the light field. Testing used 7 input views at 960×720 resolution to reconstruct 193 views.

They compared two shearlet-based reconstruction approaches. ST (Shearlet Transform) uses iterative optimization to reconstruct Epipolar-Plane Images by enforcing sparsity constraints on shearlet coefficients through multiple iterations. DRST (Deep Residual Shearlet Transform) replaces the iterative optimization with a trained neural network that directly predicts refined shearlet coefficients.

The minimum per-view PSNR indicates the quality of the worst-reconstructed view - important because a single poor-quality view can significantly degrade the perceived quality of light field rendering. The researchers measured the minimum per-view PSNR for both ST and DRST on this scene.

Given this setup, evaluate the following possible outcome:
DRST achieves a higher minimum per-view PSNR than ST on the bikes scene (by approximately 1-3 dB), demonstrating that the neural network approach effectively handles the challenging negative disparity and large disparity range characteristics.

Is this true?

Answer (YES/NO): NO